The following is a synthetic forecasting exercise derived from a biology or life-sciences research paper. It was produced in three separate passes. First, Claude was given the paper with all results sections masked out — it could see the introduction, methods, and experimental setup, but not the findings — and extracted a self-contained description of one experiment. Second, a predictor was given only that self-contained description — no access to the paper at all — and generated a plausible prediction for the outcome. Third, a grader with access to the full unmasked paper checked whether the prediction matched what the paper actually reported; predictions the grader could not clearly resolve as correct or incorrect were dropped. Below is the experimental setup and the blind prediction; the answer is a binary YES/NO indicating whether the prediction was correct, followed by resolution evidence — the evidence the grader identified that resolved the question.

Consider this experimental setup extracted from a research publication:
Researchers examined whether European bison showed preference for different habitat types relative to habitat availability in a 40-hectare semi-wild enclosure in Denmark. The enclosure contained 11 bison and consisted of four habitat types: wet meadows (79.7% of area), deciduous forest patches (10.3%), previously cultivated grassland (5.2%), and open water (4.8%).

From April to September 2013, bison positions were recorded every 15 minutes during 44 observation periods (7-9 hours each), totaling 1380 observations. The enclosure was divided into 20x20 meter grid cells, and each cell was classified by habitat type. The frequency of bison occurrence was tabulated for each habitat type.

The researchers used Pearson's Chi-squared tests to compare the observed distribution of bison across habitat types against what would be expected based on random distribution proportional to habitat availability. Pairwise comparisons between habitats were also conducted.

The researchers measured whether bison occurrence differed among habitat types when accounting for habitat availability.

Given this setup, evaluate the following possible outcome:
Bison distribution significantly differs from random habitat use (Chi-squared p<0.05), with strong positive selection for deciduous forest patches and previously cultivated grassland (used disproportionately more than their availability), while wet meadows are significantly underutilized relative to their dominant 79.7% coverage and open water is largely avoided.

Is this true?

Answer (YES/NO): NO